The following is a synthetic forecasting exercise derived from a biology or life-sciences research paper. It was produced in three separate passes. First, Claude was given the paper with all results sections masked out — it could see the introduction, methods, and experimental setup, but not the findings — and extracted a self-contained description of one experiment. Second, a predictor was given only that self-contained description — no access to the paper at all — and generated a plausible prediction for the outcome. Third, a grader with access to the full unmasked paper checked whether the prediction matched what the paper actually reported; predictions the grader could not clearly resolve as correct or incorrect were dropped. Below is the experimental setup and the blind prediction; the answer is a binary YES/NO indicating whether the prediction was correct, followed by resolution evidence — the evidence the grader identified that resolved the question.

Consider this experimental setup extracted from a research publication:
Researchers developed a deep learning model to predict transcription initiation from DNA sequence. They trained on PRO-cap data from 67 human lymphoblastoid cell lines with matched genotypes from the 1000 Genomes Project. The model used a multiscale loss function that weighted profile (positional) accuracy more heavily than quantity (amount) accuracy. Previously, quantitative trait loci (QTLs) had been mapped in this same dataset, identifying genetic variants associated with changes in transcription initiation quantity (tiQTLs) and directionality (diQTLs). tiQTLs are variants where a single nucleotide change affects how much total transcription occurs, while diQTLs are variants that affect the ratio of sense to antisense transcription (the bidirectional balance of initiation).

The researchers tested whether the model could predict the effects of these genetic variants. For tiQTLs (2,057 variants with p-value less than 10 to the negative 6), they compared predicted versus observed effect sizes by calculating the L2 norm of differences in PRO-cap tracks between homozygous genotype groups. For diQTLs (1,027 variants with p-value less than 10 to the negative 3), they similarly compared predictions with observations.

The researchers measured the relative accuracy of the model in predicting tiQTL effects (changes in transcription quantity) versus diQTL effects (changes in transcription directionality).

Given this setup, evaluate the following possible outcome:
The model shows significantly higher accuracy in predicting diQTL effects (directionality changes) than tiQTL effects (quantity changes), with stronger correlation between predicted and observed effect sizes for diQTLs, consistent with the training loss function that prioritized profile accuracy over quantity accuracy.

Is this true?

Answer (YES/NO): NO